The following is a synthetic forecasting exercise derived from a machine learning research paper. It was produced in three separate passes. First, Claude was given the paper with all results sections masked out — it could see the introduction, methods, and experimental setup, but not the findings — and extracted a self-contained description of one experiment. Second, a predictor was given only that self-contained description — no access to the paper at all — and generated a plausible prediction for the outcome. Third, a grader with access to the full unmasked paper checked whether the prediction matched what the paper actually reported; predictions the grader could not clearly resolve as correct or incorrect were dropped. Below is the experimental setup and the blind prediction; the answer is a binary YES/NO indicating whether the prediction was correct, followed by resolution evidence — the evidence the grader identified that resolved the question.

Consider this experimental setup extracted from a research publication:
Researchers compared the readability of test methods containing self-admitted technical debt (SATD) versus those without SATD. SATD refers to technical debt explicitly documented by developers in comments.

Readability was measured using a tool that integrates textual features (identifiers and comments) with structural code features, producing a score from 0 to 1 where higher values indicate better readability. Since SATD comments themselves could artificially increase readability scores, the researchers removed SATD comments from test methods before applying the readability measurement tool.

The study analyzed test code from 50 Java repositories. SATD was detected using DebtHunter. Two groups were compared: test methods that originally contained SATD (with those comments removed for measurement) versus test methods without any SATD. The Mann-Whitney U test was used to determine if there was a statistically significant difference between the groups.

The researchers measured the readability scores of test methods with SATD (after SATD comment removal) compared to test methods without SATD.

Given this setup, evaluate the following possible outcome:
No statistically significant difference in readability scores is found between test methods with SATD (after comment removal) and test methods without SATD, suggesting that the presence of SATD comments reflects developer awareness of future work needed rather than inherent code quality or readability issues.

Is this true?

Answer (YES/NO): NO